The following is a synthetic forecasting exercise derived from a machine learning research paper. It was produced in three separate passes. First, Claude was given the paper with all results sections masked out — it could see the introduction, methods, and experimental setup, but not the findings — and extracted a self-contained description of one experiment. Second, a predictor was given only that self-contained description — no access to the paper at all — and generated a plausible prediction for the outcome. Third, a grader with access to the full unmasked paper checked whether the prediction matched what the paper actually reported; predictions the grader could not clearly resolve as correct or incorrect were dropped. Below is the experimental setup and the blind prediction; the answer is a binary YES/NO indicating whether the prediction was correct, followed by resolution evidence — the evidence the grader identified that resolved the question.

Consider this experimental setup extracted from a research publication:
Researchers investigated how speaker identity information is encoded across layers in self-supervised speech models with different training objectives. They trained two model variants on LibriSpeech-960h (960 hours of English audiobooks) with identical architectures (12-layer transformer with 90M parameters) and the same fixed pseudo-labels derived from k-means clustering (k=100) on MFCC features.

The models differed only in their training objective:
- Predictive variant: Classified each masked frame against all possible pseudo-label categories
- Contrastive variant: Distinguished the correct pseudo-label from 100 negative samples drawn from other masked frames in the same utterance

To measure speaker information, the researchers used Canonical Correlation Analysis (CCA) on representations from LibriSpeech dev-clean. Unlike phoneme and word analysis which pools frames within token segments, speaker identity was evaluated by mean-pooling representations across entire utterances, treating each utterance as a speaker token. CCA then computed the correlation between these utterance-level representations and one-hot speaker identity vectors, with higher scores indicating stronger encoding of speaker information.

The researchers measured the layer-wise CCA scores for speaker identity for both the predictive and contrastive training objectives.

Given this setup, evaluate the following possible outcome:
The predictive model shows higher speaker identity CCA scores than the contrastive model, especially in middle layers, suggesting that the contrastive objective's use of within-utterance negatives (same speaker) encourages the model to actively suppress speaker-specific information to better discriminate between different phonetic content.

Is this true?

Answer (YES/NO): NO